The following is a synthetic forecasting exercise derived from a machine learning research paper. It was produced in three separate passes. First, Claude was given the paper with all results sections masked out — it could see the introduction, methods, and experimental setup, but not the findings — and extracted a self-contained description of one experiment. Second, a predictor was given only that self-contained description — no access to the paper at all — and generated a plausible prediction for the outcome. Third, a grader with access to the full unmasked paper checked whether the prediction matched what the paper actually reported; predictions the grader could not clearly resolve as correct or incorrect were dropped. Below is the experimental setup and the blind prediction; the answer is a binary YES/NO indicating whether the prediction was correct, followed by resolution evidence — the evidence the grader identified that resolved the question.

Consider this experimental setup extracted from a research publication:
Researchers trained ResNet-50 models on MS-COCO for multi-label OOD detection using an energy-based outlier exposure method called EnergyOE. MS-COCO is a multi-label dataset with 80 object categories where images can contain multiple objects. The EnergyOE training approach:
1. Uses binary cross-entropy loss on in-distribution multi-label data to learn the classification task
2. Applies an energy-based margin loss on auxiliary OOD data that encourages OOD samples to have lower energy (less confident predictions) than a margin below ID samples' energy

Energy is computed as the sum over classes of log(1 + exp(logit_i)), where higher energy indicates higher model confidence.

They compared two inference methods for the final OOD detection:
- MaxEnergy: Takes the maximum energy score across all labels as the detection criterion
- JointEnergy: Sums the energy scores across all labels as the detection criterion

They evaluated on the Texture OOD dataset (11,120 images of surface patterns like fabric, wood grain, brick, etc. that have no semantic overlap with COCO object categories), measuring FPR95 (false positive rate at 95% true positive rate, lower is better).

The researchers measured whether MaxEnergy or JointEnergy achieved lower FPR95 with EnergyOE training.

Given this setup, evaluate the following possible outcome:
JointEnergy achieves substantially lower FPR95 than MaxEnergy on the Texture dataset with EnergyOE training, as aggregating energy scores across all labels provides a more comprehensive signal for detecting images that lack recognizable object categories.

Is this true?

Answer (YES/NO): NO